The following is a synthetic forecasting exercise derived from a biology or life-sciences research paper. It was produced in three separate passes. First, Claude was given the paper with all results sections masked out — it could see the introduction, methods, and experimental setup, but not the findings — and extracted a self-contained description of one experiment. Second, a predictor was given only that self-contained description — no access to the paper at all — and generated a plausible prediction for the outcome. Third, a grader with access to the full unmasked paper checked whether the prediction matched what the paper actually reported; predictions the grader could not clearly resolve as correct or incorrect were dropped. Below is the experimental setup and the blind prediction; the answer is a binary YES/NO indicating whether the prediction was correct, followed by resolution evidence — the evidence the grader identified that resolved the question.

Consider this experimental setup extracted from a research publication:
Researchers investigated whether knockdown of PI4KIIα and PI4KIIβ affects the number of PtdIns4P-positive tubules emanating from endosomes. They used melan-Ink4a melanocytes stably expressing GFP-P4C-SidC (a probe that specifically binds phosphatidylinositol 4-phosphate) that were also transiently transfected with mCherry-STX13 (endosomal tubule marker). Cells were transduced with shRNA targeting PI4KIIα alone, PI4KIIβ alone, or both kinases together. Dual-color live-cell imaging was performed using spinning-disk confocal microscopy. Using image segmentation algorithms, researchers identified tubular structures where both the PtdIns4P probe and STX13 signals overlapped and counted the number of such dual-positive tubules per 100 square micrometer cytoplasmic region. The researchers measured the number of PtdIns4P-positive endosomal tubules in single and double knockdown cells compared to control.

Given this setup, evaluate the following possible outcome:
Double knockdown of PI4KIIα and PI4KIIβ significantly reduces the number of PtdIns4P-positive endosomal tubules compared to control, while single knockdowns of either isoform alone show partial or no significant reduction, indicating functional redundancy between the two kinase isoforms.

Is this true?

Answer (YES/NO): NO